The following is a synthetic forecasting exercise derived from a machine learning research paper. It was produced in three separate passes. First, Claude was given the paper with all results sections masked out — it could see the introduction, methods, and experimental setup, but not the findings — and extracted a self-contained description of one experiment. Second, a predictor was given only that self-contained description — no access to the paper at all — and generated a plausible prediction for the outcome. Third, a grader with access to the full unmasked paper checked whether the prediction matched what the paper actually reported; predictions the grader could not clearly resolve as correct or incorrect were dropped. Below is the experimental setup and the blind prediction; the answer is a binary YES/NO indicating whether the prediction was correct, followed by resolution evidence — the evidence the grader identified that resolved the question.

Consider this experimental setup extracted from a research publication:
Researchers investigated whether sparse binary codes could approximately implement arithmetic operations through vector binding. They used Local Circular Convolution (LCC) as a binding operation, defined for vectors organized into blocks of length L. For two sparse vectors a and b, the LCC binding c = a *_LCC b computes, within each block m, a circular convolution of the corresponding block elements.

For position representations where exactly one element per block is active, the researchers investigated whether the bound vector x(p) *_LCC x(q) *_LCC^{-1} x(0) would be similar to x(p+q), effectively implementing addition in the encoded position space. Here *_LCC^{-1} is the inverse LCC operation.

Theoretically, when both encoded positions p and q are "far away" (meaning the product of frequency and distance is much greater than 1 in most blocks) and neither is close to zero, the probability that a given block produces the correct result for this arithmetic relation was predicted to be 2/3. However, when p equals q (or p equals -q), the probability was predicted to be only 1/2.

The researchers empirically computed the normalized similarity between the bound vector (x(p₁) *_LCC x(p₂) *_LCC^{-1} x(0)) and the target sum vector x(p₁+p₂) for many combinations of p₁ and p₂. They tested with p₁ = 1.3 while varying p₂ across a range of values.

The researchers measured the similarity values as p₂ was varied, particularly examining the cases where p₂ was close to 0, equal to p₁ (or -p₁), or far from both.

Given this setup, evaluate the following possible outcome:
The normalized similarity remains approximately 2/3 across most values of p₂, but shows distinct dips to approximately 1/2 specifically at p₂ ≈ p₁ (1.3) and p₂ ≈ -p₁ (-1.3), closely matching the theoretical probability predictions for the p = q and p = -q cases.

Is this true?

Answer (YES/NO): YES